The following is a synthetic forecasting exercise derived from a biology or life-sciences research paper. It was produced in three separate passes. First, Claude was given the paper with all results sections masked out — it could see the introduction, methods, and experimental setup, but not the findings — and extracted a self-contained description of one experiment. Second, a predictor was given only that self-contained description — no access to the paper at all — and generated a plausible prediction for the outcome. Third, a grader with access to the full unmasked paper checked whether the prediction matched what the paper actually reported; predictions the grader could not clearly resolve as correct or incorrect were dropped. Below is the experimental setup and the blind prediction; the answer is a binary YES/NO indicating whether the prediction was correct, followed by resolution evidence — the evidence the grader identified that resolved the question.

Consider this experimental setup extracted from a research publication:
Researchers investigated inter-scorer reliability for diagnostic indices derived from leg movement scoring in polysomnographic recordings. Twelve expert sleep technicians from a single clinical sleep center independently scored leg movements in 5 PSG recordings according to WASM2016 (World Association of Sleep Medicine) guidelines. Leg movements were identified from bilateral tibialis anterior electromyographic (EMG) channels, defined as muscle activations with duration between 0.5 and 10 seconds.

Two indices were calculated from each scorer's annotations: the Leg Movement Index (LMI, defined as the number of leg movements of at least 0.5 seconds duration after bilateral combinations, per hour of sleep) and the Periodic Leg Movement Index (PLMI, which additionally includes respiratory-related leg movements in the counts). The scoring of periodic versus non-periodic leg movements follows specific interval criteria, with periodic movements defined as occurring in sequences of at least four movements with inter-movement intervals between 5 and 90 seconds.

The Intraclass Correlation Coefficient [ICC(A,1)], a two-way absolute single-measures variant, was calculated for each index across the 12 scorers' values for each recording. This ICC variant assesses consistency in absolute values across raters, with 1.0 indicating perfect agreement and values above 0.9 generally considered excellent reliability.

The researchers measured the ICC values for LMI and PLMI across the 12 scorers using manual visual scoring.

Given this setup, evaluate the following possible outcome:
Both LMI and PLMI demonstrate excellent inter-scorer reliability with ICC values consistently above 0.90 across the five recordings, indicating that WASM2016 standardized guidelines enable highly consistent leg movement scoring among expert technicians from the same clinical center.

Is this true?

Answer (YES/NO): YES